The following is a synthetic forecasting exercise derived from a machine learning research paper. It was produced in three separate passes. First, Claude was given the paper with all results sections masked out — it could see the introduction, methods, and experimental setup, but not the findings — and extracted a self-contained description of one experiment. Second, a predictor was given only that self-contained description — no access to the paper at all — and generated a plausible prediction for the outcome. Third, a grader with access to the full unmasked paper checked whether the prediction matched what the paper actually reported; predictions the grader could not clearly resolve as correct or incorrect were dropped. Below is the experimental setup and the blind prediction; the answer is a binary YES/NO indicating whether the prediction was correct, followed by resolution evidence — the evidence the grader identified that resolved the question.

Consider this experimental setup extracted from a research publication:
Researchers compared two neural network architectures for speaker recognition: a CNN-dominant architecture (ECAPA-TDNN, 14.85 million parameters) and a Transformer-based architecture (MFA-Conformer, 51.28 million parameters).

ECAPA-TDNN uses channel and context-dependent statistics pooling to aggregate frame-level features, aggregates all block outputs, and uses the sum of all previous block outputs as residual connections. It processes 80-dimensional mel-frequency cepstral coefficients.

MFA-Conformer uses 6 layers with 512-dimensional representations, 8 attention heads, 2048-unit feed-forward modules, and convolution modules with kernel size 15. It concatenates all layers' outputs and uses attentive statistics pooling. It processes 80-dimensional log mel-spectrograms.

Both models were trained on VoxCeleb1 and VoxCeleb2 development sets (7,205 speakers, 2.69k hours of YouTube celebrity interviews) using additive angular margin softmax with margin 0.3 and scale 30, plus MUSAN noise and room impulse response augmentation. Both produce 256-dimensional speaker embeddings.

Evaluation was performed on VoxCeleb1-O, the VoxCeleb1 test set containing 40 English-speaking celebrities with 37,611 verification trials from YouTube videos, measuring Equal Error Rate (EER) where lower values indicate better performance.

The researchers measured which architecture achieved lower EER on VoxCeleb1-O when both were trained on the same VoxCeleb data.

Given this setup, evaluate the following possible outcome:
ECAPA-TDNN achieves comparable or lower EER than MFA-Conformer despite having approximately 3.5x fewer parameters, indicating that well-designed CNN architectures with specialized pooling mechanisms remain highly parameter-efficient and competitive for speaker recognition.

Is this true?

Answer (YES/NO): YES